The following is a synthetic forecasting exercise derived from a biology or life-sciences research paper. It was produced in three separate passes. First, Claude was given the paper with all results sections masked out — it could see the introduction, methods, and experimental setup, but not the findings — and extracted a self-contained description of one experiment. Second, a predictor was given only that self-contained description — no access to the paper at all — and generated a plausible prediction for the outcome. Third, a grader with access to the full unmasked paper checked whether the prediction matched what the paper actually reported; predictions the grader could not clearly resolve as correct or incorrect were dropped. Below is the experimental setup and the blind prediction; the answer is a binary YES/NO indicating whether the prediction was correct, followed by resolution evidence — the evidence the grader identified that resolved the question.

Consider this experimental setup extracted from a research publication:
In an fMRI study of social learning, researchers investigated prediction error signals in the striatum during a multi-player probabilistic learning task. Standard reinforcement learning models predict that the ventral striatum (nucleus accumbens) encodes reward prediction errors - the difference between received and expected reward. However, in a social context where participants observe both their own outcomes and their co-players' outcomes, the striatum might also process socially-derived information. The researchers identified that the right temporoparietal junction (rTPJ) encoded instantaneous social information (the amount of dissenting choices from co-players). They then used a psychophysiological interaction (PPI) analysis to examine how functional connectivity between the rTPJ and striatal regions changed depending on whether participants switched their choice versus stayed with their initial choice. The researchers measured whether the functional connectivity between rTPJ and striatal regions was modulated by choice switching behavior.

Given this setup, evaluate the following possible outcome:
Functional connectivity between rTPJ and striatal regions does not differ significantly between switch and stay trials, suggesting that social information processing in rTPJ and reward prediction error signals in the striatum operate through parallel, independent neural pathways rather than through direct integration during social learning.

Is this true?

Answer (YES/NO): NO